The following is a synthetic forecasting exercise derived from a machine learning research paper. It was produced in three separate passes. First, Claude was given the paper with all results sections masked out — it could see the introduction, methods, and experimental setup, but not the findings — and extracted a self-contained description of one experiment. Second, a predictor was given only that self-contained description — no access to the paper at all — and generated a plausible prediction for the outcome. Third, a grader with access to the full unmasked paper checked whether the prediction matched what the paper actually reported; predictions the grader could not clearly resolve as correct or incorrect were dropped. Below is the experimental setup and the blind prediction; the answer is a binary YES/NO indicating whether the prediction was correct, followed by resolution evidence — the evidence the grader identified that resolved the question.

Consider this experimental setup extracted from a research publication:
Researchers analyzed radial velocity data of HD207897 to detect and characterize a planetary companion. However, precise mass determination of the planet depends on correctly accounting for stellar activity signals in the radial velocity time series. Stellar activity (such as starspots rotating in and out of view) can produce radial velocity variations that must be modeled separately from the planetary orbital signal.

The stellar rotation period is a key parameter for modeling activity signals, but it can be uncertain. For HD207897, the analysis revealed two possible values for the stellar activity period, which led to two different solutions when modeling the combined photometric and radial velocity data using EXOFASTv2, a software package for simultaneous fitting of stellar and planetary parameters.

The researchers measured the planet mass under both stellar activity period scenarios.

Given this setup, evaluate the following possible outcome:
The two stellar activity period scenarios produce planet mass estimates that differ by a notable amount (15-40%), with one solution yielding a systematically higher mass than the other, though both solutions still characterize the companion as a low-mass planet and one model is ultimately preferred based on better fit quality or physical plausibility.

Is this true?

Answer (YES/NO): NO